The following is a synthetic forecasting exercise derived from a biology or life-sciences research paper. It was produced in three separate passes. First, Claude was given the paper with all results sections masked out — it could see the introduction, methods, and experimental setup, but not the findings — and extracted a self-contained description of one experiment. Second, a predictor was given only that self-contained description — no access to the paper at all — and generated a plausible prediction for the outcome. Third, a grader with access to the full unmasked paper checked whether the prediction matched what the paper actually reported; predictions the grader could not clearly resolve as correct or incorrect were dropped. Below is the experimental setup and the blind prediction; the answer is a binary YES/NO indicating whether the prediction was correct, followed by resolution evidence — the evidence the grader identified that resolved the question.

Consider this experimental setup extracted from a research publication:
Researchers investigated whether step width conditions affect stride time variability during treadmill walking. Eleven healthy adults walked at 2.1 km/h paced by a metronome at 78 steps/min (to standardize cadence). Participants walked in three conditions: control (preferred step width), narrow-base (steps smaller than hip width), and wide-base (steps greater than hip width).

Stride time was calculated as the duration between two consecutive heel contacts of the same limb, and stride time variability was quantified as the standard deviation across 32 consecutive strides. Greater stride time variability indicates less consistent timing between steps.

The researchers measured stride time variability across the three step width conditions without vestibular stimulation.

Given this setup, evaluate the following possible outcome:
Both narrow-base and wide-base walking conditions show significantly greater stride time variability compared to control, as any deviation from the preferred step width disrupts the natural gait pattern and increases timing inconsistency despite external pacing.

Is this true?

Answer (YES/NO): NO